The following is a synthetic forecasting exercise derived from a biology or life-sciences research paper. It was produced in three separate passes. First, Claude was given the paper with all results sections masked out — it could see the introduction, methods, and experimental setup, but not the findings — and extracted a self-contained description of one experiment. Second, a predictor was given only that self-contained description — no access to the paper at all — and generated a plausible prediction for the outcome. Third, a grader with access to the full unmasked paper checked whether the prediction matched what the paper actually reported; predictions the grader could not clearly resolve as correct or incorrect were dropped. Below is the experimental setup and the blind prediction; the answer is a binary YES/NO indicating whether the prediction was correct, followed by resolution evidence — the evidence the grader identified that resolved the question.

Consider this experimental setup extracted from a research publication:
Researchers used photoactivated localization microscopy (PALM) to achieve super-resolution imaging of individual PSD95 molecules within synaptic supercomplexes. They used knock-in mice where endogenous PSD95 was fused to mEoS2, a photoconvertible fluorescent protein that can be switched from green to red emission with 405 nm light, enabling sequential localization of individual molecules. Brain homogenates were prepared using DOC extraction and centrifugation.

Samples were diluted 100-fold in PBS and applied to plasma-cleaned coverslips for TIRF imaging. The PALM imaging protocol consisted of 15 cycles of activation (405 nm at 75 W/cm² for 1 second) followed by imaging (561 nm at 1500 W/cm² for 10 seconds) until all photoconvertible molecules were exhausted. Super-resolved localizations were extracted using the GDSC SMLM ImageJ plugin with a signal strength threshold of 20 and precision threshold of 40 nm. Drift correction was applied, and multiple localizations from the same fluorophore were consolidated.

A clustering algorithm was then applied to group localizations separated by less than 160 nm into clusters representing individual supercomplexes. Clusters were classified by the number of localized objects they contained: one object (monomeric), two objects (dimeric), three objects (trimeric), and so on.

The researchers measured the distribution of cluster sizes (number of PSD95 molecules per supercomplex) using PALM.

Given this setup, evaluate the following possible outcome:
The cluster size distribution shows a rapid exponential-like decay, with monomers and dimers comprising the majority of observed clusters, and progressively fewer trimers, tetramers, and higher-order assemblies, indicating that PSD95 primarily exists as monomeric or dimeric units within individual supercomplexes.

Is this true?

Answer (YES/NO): NO